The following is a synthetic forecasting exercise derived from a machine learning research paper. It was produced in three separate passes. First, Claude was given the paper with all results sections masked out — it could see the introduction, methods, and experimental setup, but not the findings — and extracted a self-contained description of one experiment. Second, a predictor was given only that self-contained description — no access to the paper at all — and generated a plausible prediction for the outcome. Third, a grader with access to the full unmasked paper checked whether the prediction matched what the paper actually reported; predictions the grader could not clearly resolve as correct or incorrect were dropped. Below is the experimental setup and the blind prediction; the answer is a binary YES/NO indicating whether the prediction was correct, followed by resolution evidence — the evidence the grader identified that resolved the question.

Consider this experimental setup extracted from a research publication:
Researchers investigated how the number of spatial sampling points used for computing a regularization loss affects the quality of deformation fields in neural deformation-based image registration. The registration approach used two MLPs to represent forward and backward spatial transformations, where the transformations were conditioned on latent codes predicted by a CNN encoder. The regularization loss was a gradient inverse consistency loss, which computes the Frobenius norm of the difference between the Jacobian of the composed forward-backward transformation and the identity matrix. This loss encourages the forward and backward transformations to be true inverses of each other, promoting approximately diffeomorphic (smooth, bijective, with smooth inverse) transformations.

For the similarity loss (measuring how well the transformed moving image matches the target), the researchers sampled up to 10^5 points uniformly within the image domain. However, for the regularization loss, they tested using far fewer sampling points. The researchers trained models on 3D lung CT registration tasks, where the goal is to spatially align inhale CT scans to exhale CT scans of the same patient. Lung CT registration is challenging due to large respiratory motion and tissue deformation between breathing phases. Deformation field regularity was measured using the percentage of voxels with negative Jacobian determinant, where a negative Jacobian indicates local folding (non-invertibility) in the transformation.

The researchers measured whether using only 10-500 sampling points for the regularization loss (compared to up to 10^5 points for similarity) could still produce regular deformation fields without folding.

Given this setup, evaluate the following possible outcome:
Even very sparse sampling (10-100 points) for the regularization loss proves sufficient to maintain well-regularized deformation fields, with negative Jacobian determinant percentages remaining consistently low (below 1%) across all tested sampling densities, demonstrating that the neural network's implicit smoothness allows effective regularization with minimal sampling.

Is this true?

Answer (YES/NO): NO